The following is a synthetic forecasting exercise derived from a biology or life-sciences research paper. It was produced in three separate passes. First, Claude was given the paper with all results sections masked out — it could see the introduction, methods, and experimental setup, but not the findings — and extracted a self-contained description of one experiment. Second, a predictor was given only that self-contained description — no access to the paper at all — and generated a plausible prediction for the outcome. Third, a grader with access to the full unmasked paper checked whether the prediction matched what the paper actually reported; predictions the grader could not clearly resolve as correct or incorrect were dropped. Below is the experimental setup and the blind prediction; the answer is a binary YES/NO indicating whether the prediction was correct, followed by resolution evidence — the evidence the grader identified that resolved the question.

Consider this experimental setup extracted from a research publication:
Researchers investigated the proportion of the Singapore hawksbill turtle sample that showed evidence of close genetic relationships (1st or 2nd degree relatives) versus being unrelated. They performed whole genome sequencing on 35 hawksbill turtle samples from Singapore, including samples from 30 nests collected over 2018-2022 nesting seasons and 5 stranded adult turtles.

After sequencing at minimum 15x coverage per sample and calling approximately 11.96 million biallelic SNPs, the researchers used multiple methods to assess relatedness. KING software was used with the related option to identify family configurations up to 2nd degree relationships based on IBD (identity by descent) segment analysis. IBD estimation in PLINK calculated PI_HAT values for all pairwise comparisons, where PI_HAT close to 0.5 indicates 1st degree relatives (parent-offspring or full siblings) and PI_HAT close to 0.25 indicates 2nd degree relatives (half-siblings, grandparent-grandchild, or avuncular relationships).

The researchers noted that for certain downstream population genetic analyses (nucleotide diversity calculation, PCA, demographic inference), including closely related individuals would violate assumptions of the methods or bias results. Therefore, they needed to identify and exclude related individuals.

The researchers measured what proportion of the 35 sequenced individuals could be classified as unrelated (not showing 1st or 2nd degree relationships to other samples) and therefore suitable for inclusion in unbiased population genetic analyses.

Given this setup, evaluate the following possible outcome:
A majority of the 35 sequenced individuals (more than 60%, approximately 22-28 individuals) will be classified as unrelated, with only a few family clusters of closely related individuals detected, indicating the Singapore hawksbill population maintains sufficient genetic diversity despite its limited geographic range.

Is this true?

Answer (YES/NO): NO